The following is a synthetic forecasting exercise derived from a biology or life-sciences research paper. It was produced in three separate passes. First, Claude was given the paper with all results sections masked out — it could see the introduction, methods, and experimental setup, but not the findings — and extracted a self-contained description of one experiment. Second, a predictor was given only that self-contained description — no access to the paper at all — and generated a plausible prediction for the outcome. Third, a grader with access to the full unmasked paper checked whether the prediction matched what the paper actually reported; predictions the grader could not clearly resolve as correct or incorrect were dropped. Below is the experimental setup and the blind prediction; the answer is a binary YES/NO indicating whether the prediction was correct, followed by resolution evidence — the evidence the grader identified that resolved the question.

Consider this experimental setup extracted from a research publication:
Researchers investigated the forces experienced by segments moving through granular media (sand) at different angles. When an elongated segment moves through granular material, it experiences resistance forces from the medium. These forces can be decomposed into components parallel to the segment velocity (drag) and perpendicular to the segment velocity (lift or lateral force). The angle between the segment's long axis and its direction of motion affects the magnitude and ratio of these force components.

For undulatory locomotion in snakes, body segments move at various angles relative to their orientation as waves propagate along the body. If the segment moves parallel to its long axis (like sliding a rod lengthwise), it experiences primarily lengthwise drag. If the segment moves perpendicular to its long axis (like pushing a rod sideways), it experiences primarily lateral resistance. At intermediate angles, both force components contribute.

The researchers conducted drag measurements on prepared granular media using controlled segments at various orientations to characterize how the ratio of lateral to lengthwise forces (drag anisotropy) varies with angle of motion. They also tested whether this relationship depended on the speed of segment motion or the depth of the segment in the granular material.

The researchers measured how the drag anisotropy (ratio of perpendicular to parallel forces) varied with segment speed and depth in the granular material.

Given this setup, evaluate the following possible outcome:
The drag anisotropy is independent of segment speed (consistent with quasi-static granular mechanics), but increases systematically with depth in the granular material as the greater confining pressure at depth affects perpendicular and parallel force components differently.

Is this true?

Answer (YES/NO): NO